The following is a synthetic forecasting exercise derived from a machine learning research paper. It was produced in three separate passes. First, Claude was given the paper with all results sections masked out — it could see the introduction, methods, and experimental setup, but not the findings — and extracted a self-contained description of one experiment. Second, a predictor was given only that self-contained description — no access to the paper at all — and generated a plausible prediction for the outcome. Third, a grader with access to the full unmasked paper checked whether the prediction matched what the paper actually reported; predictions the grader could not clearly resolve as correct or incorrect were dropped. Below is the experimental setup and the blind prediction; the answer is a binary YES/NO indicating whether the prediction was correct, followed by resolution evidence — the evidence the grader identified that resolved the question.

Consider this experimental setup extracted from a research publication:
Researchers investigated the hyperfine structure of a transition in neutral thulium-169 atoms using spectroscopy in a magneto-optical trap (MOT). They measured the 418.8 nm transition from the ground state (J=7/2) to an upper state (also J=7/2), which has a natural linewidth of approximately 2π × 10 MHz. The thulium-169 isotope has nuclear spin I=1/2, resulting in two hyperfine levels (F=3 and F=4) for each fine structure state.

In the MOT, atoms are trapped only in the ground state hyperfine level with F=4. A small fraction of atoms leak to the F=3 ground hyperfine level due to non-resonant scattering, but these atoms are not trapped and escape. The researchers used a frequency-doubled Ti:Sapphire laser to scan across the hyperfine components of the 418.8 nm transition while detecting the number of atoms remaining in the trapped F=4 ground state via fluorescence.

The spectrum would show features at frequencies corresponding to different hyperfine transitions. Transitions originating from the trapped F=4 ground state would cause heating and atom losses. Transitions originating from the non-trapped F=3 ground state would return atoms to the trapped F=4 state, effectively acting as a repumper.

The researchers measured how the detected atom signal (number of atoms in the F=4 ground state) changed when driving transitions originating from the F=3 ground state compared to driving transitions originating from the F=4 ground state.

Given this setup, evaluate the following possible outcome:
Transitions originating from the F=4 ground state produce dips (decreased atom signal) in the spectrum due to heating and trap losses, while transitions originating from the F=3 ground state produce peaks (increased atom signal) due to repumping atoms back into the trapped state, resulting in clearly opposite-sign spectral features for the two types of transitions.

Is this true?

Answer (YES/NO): YES